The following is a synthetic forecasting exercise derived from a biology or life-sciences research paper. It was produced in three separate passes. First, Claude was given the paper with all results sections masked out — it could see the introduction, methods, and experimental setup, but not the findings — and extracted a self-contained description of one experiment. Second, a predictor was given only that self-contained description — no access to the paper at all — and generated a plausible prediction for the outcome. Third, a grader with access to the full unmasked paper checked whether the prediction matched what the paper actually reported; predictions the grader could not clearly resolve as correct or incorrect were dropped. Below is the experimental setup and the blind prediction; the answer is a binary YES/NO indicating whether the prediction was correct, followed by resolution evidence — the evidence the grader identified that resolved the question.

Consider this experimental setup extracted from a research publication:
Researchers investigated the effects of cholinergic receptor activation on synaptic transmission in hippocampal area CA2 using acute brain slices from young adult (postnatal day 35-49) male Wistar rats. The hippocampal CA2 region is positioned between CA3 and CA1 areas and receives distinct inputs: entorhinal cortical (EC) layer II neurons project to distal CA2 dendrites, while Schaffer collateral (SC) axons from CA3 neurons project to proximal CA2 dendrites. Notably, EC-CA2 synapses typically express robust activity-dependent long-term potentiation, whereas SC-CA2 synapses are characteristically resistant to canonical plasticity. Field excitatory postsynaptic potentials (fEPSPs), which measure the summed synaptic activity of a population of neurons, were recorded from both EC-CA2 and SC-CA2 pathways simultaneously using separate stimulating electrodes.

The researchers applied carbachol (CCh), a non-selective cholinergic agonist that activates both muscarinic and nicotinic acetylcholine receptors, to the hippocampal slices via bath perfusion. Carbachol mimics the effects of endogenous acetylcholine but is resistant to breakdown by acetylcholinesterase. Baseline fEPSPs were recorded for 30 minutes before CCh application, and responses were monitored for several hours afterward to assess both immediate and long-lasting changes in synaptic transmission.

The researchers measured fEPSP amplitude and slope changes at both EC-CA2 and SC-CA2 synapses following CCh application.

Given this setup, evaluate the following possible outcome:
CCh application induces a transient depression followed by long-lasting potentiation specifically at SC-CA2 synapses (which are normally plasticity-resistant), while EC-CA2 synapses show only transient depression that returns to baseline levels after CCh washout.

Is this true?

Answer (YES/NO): NO